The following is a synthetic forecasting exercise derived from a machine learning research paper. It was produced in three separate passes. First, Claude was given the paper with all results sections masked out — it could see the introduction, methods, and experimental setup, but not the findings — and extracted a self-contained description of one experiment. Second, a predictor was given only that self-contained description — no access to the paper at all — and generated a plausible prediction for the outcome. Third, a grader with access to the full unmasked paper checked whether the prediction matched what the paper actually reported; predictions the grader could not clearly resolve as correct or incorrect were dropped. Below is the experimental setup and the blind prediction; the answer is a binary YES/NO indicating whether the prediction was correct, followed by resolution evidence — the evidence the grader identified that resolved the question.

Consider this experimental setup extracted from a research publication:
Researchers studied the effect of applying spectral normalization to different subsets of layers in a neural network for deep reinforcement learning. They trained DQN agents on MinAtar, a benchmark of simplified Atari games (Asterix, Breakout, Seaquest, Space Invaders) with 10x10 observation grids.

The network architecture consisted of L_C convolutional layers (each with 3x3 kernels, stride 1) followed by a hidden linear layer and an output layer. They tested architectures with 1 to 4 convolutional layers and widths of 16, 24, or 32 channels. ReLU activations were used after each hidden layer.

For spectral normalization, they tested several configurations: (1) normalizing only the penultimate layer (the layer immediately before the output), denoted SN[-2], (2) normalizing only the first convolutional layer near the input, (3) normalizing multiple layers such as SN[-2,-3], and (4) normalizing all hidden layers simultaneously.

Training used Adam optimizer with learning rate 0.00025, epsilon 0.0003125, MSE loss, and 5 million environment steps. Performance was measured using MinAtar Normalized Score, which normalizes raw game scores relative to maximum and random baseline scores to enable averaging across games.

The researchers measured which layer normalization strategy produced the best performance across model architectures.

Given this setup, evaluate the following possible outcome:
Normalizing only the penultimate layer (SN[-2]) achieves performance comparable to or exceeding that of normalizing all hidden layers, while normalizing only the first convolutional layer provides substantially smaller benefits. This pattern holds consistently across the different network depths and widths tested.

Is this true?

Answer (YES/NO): NO